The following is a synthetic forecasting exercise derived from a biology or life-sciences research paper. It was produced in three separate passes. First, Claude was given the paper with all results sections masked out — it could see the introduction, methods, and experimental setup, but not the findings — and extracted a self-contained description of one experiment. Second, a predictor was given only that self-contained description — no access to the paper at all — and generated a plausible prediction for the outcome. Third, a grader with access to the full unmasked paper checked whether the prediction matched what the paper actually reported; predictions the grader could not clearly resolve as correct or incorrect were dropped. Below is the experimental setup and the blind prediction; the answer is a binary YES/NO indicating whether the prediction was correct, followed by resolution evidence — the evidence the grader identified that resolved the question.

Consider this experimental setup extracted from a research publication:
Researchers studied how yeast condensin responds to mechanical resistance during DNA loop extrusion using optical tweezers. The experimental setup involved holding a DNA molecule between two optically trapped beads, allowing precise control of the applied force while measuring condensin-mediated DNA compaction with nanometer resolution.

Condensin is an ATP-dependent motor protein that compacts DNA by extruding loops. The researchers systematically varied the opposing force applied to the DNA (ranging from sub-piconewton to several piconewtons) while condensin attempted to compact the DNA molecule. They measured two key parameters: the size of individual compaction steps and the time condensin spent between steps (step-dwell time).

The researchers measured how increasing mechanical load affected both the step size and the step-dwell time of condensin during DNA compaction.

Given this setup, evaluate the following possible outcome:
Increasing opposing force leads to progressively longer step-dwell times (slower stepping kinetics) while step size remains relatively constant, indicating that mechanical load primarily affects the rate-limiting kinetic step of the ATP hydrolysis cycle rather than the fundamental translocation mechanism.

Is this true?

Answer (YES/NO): YES